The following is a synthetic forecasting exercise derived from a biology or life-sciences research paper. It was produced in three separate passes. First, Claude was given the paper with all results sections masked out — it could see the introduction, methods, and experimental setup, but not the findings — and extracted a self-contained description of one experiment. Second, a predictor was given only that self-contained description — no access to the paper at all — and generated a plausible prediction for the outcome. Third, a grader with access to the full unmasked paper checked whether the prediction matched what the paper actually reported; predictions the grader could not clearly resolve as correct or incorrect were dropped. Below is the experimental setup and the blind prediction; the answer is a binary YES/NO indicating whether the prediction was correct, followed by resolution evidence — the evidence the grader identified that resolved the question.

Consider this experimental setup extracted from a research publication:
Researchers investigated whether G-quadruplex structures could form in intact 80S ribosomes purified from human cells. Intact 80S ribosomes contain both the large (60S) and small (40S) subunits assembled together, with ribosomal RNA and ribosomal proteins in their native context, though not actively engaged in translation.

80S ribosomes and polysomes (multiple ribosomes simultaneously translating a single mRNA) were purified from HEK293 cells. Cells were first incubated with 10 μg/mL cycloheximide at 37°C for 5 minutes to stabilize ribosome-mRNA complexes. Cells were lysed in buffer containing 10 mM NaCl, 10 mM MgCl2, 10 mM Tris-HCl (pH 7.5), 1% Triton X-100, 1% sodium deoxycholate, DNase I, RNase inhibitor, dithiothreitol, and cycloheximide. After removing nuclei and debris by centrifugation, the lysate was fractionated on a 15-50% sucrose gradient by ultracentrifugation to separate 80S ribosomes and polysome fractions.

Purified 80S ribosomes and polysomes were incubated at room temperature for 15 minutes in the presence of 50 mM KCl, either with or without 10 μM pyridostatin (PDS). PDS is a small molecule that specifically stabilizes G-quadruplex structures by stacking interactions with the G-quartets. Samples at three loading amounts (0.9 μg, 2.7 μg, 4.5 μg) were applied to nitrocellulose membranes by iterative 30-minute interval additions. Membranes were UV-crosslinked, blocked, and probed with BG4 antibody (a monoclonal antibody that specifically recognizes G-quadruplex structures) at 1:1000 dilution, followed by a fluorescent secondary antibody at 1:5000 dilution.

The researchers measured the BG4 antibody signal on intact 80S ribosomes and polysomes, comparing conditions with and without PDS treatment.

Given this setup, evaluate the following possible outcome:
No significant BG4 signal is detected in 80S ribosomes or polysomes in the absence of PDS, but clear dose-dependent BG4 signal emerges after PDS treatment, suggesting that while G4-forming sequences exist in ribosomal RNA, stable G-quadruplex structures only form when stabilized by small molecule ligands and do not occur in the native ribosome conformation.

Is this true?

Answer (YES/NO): NO